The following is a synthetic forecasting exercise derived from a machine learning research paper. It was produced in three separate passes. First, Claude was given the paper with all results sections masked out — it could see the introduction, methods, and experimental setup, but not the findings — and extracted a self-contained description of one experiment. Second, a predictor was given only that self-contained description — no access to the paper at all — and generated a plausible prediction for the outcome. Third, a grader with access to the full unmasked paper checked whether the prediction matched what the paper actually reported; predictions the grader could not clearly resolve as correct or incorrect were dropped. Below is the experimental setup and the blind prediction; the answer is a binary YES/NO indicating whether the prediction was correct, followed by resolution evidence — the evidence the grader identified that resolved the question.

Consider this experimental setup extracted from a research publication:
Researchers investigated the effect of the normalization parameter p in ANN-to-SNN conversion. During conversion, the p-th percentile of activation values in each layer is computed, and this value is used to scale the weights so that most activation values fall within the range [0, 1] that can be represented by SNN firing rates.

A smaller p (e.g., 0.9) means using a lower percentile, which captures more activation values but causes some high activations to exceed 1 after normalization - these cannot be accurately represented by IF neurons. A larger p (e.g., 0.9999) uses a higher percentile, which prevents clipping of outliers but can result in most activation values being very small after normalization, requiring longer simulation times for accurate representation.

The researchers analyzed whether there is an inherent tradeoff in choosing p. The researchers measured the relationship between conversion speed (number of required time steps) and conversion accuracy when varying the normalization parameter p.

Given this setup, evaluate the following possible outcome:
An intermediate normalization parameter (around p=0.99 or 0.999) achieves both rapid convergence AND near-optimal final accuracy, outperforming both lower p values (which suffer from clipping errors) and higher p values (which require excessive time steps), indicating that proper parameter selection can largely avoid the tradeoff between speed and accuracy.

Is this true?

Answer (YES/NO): NO